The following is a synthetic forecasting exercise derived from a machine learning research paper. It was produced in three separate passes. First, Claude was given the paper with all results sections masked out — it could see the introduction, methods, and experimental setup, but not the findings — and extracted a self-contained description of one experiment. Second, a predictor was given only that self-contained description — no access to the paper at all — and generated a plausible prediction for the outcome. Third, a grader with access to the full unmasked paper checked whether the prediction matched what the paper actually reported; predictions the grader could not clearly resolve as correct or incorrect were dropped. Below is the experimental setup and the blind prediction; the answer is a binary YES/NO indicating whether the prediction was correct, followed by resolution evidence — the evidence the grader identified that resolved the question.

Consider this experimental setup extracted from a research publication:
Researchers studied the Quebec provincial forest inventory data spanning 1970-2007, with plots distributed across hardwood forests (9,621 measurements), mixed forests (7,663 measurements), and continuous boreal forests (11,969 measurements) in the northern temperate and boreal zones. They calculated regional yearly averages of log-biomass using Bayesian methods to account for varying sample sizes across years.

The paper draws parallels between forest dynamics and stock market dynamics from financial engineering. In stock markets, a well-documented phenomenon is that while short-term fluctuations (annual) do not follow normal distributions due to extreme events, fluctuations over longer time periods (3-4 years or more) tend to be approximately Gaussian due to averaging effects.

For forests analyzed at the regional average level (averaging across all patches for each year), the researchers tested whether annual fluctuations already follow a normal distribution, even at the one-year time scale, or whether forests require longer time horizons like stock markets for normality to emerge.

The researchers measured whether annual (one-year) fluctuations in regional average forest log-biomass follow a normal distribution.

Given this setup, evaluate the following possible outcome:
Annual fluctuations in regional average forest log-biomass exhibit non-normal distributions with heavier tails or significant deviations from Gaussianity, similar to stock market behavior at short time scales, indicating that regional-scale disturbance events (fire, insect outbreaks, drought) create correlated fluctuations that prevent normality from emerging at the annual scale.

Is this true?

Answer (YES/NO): NO